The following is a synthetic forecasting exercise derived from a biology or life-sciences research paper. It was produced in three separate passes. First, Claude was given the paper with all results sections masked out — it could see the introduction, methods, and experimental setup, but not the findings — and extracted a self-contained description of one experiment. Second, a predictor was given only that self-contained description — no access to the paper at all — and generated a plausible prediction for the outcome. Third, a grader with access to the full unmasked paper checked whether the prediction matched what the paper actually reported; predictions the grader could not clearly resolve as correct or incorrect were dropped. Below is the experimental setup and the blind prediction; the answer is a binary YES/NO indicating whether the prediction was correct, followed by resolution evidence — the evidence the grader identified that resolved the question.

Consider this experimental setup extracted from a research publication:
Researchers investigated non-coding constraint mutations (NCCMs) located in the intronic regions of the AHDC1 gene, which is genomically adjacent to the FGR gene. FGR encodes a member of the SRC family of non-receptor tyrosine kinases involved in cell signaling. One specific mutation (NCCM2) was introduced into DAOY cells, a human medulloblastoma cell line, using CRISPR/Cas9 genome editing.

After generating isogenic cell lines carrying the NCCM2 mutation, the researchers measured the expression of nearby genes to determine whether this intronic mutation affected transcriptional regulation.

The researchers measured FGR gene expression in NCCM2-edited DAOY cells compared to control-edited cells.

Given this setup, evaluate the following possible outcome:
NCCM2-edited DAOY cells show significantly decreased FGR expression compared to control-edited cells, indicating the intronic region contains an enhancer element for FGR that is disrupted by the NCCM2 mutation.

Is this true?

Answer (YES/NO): NO